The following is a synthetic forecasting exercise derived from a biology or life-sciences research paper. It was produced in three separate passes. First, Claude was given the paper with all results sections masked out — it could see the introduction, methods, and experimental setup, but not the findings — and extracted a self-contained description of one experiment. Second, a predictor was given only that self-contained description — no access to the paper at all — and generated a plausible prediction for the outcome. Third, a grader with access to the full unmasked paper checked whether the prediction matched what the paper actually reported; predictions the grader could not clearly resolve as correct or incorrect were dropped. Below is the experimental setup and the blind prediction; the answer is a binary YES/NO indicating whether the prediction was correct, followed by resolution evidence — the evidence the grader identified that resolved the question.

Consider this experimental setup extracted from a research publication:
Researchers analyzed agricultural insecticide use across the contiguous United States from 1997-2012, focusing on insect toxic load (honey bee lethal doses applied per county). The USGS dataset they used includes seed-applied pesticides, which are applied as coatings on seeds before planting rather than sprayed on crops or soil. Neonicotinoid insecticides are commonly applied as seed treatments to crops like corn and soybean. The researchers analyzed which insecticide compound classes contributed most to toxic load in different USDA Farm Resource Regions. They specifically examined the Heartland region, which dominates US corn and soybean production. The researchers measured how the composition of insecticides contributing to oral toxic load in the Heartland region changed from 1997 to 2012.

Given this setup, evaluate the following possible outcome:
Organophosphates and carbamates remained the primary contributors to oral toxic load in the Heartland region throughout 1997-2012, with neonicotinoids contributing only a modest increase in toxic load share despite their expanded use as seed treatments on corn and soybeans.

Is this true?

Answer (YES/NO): NO